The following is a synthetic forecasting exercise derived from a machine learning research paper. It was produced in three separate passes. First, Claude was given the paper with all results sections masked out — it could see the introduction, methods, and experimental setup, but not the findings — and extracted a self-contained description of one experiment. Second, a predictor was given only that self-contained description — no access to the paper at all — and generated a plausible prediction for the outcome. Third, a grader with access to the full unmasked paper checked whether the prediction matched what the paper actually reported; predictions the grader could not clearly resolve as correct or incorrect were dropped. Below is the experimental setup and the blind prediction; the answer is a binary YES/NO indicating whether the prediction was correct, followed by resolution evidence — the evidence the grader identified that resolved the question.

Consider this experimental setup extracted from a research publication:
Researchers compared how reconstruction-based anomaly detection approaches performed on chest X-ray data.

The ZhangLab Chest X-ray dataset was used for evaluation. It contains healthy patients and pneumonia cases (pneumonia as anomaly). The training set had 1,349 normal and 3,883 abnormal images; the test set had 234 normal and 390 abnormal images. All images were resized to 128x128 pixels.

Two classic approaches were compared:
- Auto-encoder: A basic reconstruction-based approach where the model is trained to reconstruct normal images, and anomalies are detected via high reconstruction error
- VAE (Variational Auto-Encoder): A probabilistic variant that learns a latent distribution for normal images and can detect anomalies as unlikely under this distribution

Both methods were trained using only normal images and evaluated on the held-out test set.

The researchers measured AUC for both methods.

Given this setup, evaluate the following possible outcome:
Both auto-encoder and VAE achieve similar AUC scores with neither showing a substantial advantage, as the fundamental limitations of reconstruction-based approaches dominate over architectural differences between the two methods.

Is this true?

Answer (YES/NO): NO